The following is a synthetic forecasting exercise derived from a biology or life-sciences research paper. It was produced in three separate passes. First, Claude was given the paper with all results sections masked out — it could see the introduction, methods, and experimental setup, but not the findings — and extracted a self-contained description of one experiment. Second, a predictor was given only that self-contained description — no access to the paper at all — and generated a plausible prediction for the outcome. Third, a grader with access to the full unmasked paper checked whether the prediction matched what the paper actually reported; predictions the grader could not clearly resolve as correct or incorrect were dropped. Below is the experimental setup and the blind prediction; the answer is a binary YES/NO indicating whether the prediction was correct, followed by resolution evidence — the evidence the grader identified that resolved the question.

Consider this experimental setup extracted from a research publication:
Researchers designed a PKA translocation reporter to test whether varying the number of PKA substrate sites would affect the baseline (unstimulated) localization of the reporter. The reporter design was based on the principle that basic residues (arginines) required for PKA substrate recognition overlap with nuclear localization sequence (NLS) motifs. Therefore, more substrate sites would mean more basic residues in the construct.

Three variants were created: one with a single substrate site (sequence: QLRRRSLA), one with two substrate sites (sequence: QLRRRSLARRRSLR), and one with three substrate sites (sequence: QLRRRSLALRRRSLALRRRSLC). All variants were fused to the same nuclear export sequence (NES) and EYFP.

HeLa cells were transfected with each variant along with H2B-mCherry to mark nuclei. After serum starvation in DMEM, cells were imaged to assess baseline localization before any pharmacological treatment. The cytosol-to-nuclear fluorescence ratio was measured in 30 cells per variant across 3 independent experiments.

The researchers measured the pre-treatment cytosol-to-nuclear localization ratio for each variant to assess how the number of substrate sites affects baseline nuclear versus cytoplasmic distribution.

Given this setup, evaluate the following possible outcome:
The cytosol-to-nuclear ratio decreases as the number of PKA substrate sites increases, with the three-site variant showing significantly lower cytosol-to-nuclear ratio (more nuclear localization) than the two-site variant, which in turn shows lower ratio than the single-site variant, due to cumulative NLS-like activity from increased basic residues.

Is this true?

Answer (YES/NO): YES